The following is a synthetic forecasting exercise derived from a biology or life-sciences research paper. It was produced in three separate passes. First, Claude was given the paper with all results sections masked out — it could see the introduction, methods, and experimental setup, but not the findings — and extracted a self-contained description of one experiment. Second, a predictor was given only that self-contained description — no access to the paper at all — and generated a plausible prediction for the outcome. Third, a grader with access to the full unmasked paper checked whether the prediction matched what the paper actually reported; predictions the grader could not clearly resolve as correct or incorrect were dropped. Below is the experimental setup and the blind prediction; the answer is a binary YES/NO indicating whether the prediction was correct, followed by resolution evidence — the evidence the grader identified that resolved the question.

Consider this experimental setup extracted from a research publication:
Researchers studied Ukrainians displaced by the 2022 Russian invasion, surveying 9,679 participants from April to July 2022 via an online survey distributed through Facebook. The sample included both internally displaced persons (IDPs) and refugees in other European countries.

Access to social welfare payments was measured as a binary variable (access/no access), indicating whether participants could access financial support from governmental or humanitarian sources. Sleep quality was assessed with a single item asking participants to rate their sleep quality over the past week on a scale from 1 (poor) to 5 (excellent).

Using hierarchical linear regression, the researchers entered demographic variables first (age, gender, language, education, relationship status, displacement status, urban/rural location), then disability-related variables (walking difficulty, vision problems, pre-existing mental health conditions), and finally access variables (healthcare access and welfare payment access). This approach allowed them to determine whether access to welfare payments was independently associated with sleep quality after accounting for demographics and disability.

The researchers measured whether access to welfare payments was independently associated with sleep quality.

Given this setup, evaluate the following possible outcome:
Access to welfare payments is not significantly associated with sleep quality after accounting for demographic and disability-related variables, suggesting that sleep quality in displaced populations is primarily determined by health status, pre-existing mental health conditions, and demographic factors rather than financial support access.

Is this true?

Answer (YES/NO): NO